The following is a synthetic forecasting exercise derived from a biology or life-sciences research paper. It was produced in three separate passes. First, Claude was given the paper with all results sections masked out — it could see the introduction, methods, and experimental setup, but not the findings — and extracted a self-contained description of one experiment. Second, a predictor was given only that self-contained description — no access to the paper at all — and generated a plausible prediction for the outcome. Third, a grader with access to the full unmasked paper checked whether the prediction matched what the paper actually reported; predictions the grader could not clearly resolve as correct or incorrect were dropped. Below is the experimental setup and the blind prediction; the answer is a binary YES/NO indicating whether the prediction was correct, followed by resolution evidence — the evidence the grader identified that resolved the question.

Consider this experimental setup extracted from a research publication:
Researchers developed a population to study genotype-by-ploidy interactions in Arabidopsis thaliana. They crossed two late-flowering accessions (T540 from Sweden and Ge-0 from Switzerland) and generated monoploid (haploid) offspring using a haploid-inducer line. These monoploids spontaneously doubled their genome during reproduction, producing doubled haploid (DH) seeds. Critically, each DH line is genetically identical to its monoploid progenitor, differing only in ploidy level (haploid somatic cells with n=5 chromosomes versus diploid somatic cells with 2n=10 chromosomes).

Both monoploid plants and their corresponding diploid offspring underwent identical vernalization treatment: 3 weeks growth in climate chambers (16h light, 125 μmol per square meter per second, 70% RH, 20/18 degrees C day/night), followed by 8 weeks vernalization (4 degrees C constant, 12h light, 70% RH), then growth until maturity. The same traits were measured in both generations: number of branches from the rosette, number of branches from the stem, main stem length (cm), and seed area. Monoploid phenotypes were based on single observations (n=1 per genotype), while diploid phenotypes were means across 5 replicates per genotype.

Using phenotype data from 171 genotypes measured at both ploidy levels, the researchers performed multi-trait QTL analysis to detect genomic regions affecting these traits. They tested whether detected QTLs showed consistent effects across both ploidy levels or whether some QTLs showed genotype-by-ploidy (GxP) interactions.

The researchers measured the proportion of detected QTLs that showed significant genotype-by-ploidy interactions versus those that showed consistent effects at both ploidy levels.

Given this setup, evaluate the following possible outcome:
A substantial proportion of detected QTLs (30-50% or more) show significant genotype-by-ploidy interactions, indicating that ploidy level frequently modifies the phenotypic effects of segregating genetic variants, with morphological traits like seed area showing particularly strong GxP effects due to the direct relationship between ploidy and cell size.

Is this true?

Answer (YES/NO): NO